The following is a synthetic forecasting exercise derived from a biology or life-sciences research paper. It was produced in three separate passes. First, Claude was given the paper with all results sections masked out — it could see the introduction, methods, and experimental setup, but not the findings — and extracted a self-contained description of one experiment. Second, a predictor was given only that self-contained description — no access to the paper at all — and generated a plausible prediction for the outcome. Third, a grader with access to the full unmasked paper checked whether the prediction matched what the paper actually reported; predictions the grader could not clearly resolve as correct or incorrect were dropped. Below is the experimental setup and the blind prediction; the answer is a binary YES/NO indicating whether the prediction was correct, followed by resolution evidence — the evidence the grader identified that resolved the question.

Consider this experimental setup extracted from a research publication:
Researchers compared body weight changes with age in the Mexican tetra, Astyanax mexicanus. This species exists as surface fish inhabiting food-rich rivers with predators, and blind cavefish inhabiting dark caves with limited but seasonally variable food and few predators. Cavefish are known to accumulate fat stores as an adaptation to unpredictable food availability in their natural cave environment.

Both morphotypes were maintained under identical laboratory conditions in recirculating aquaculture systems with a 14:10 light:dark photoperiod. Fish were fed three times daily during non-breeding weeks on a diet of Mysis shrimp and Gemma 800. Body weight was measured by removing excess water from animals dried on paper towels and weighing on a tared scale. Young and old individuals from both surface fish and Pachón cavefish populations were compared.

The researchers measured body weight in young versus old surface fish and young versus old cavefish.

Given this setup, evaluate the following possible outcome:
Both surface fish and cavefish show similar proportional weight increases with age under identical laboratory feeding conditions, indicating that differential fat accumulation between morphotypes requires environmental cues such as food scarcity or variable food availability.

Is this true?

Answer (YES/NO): NO